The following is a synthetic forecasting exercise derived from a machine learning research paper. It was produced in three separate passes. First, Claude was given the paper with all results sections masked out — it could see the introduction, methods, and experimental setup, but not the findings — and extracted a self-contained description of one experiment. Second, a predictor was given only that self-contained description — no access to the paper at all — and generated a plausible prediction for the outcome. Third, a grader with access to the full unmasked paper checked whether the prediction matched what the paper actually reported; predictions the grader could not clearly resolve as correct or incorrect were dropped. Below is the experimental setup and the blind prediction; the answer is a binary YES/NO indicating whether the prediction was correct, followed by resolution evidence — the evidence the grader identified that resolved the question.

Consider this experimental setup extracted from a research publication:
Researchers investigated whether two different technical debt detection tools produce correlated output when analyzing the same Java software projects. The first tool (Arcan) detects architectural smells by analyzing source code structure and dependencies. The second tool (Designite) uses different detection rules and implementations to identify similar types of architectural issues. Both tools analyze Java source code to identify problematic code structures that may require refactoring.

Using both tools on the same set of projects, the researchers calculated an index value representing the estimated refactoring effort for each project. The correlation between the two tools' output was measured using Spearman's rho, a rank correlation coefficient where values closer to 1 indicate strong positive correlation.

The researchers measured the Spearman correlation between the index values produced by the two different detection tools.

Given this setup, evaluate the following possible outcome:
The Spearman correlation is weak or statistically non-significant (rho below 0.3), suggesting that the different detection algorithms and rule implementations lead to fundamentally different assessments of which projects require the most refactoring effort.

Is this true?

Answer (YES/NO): NO